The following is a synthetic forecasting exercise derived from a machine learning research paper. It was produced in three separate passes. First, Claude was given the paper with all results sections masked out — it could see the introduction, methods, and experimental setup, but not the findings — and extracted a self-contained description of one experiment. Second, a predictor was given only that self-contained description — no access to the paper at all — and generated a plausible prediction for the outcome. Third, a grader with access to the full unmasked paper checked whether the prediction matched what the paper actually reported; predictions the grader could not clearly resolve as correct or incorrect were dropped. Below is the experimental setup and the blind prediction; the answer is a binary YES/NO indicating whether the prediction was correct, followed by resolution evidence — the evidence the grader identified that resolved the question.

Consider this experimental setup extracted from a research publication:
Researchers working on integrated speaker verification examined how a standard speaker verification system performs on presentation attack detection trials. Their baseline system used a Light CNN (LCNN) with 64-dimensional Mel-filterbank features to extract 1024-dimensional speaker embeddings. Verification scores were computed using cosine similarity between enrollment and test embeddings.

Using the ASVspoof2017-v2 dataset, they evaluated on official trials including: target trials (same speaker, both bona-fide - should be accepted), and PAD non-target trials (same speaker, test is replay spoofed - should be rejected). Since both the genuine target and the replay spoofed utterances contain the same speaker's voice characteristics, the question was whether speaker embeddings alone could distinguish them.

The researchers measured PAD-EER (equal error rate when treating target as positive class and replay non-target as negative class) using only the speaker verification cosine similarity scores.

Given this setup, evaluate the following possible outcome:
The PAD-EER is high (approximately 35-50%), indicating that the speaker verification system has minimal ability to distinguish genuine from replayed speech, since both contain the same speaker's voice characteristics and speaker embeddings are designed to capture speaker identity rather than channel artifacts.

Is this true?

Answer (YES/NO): NO